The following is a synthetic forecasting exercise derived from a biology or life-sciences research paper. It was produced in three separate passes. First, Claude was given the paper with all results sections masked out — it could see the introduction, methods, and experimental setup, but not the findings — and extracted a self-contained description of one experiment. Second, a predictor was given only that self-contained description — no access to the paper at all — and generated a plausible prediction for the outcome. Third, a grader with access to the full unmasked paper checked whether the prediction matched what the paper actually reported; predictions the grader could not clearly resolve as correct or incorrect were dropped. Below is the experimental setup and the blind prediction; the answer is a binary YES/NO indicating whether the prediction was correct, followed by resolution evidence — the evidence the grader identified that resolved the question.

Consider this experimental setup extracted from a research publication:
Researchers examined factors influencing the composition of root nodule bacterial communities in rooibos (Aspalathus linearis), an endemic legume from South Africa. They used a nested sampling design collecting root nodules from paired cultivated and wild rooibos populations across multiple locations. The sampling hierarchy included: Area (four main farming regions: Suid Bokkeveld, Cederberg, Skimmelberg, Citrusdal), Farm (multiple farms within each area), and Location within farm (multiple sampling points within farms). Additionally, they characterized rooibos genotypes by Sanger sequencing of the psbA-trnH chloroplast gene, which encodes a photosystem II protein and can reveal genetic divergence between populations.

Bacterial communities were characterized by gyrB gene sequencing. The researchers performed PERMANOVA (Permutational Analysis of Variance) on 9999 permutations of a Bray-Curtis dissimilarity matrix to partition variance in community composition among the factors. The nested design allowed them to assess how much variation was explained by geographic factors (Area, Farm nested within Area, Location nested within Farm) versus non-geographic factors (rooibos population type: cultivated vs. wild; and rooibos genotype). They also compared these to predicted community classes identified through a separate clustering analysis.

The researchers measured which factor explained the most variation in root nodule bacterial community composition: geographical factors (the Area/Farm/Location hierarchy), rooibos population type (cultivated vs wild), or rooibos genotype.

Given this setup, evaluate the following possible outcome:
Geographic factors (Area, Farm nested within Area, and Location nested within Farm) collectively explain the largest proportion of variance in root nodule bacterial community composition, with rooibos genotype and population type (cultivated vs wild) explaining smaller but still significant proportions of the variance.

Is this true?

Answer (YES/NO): NO